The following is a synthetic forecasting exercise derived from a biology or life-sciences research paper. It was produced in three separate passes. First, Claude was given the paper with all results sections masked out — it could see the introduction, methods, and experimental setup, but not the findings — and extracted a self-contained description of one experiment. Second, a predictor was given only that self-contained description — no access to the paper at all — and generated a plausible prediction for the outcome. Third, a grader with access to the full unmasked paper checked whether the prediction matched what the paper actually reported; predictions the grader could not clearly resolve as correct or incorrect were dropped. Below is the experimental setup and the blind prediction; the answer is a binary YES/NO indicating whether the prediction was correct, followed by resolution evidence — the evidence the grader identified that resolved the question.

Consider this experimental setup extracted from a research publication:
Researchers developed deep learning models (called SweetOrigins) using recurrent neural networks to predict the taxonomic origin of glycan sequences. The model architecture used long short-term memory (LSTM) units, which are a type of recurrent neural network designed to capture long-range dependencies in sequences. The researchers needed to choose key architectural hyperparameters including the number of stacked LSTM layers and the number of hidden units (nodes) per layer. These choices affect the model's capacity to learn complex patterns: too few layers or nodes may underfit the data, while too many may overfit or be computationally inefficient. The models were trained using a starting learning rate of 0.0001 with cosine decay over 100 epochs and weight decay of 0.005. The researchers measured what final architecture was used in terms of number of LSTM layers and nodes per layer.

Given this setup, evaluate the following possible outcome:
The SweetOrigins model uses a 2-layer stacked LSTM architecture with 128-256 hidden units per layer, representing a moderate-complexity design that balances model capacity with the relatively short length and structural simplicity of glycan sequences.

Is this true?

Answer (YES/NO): NO